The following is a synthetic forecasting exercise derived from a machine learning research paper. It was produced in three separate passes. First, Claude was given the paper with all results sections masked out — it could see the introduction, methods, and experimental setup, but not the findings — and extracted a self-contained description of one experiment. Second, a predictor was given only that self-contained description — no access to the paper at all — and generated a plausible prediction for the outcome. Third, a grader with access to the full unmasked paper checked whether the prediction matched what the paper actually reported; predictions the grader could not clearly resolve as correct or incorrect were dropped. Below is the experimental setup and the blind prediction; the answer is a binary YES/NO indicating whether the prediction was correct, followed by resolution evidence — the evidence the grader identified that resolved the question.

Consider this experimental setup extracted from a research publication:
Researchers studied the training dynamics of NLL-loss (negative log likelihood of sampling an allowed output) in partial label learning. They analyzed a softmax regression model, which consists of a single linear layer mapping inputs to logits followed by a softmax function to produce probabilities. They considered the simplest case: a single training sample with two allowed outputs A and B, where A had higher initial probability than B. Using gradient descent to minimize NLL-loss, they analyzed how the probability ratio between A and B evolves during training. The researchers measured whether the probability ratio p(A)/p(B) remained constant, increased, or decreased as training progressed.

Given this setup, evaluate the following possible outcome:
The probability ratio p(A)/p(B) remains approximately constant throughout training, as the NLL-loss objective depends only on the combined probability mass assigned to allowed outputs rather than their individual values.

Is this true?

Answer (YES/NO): NO